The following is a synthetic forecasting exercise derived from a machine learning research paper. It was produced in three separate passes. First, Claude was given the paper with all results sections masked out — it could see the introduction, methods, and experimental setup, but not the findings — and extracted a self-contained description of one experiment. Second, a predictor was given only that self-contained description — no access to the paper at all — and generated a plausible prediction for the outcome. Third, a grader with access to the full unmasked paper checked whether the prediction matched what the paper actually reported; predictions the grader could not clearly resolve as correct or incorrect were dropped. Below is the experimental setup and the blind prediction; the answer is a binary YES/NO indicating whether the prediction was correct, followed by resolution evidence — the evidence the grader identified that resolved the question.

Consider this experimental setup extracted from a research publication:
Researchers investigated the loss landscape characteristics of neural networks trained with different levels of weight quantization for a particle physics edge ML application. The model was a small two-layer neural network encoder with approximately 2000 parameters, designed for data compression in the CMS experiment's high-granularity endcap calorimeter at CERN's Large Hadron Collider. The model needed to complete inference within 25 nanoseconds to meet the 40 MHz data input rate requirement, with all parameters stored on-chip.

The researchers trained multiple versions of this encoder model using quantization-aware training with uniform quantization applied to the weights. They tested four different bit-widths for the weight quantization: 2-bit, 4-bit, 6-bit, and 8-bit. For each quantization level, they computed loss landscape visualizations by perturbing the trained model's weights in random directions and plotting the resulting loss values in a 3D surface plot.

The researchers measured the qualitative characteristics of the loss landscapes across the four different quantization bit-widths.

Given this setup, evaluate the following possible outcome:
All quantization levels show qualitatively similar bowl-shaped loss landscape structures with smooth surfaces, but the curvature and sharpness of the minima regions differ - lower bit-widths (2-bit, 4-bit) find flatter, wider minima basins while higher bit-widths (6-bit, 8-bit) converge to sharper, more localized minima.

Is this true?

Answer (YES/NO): NO